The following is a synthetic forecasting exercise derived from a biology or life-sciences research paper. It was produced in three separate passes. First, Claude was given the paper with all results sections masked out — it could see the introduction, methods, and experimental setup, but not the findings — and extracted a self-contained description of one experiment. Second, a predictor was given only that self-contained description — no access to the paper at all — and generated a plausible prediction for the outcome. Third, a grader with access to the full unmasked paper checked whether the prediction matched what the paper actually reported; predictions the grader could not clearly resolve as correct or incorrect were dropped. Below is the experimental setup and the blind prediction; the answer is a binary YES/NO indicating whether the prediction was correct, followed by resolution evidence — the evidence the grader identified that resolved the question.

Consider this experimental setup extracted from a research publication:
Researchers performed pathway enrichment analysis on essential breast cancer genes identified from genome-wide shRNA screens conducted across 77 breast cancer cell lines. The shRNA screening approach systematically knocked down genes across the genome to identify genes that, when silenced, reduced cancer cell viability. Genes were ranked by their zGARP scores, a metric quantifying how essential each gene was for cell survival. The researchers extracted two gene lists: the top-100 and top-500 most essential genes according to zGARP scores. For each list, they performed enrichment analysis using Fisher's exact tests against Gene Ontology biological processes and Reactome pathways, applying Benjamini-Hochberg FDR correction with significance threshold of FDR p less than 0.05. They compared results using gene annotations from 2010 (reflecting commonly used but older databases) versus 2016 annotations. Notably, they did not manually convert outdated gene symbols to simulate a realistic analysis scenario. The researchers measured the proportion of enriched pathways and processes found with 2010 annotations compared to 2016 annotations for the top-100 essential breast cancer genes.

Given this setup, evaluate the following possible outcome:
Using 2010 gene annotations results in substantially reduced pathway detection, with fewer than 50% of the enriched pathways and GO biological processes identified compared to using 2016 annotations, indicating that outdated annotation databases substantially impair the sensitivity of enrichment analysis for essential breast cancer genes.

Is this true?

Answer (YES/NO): YES